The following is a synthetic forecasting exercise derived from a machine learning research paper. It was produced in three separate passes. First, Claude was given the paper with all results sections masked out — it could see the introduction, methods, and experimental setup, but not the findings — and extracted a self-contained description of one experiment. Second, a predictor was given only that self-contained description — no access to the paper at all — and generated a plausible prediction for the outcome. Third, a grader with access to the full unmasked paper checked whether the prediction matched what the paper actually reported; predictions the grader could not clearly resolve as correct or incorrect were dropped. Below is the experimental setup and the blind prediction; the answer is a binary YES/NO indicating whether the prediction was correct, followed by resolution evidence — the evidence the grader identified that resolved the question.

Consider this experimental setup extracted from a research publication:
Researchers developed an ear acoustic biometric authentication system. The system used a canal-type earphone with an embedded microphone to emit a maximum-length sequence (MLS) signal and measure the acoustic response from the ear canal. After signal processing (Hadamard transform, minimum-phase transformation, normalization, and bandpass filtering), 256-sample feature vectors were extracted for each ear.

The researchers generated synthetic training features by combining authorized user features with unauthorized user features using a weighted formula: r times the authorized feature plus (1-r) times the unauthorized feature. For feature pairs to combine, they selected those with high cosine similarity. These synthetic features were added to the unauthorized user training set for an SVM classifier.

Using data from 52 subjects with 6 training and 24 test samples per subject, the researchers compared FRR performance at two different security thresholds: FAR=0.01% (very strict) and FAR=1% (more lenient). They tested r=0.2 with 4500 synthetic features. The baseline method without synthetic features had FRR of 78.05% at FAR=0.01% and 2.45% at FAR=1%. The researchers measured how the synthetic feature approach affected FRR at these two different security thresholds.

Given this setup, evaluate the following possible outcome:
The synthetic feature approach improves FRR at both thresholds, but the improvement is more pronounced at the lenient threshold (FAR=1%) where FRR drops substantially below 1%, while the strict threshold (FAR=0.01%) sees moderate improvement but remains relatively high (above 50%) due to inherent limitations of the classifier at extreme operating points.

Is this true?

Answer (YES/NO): NO